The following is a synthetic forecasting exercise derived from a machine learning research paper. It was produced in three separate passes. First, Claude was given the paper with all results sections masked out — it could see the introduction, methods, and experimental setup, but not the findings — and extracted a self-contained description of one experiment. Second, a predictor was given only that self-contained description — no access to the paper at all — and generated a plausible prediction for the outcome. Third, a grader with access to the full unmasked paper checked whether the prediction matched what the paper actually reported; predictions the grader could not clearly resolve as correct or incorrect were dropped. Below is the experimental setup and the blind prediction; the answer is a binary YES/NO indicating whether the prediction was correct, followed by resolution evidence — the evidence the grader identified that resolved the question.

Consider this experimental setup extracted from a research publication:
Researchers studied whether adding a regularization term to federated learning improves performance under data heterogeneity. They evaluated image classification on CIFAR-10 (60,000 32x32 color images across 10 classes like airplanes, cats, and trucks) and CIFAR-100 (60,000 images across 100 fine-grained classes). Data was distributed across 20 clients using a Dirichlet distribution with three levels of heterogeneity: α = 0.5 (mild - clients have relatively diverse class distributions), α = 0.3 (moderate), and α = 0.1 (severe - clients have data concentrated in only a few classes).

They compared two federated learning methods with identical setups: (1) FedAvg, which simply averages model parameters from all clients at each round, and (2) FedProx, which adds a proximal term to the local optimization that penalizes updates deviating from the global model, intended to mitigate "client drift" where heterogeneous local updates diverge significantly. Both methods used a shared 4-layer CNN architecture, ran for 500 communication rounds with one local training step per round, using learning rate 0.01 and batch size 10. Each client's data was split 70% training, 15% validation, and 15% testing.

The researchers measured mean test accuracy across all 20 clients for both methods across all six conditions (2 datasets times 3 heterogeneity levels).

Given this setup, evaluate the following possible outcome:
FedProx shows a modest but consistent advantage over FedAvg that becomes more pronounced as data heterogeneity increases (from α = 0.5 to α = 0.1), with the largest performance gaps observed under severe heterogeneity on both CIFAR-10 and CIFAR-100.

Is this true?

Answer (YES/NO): NO